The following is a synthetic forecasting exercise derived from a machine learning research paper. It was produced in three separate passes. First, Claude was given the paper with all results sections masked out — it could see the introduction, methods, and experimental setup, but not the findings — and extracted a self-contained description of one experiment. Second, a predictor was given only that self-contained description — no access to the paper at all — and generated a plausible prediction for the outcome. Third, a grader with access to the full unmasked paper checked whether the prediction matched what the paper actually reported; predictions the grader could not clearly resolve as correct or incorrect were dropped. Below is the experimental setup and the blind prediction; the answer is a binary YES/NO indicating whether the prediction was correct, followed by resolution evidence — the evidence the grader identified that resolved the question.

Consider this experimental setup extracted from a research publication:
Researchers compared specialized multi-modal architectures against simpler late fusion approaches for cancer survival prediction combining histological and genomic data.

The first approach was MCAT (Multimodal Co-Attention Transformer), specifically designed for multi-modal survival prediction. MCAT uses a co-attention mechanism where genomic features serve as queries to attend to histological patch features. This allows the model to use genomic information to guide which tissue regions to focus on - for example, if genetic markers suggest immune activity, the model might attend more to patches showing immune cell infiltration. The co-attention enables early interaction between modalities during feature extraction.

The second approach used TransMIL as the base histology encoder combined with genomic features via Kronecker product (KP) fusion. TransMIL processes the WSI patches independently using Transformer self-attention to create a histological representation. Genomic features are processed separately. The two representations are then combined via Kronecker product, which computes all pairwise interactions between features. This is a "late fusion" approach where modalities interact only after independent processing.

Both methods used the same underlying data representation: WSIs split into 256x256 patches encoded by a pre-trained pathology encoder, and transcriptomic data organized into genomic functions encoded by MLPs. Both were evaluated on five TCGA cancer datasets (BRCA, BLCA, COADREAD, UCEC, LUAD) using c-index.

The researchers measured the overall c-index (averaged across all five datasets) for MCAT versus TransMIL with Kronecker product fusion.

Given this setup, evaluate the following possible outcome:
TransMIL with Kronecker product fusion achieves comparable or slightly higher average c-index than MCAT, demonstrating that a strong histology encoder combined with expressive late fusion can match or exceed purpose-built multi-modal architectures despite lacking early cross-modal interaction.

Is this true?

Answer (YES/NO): NO